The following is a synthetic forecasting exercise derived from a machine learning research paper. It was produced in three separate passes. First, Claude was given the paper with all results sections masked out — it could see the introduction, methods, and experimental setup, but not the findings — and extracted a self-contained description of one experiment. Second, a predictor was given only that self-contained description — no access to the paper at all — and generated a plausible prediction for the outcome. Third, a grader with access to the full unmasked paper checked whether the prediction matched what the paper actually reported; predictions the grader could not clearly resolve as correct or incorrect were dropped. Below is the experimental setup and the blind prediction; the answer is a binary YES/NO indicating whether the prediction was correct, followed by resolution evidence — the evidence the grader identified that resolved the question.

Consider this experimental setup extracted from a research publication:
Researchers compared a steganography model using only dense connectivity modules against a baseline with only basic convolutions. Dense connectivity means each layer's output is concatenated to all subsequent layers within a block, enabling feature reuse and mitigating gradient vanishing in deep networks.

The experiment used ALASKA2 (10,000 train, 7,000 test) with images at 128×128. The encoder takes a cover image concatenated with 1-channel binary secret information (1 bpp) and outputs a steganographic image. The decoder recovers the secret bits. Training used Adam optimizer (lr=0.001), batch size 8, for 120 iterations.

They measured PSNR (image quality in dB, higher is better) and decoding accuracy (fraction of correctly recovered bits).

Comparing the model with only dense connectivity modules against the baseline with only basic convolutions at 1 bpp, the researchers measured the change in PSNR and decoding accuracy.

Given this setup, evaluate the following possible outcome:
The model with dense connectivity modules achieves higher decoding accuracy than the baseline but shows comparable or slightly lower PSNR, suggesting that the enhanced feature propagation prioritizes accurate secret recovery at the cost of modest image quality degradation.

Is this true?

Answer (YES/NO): NO